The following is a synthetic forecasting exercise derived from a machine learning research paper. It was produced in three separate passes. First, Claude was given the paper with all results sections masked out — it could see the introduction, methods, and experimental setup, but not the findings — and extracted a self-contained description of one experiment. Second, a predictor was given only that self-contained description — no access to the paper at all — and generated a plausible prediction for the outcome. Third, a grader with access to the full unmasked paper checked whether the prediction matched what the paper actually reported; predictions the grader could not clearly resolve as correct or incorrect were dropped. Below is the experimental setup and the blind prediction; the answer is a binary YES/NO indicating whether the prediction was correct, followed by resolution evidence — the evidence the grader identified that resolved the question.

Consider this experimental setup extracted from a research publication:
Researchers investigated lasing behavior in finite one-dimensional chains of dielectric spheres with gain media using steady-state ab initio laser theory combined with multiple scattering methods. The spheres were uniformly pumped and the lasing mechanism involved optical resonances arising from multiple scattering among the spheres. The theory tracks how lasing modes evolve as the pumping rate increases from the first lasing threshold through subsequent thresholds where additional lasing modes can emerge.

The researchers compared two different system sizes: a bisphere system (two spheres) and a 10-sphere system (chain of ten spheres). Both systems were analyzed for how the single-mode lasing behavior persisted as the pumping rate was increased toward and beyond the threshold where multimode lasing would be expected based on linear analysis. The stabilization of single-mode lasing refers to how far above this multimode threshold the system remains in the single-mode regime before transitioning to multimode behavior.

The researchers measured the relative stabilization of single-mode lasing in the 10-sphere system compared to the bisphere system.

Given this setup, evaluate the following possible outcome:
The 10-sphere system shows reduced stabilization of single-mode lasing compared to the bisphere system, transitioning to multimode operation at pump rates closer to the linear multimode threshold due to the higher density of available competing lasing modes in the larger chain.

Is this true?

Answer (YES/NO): NO